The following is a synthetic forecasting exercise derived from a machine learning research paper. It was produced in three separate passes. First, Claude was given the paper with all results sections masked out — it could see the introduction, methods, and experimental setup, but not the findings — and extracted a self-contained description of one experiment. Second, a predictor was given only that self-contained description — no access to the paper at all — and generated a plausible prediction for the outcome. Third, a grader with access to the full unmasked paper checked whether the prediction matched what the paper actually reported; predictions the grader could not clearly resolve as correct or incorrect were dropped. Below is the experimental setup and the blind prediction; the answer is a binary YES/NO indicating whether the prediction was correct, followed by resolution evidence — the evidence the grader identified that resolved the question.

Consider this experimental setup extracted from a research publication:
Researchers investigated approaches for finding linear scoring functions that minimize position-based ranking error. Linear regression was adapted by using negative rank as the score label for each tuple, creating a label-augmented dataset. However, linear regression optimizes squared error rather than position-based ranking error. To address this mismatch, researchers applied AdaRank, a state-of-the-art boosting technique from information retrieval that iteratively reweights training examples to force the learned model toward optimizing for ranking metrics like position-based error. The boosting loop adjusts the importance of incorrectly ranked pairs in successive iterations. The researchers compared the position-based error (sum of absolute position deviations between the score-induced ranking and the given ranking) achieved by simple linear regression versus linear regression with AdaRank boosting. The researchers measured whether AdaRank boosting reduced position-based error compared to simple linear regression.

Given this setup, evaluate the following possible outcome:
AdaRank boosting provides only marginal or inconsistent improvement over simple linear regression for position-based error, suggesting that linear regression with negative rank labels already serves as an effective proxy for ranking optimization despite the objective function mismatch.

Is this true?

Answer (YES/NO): NO